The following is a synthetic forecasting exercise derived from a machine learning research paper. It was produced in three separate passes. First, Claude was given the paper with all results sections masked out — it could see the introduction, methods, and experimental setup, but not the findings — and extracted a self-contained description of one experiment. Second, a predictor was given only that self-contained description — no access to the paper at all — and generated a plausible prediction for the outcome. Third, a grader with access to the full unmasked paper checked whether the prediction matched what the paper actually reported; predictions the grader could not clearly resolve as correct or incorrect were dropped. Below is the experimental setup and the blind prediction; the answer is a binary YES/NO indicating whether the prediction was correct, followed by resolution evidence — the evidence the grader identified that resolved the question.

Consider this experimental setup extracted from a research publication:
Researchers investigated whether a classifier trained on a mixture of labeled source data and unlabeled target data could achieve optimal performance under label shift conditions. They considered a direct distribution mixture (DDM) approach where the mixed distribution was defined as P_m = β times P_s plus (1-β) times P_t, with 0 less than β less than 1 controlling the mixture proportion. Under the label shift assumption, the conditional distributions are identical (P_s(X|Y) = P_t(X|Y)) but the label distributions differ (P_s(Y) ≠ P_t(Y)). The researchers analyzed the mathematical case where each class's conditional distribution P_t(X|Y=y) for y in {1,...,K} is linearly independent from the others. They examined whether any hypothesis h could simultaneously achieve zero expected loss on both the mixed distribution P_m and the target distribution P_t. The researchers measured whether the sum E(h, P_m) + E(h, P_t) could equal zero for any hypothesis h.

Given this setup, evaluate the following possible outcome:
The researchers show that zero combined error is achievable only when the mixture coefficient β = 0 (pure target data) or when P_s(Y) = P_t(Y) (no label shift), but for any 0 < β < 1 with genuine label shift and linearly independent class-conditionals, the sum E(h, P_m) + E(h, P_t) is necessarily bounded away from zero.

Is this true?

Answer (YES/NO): NO